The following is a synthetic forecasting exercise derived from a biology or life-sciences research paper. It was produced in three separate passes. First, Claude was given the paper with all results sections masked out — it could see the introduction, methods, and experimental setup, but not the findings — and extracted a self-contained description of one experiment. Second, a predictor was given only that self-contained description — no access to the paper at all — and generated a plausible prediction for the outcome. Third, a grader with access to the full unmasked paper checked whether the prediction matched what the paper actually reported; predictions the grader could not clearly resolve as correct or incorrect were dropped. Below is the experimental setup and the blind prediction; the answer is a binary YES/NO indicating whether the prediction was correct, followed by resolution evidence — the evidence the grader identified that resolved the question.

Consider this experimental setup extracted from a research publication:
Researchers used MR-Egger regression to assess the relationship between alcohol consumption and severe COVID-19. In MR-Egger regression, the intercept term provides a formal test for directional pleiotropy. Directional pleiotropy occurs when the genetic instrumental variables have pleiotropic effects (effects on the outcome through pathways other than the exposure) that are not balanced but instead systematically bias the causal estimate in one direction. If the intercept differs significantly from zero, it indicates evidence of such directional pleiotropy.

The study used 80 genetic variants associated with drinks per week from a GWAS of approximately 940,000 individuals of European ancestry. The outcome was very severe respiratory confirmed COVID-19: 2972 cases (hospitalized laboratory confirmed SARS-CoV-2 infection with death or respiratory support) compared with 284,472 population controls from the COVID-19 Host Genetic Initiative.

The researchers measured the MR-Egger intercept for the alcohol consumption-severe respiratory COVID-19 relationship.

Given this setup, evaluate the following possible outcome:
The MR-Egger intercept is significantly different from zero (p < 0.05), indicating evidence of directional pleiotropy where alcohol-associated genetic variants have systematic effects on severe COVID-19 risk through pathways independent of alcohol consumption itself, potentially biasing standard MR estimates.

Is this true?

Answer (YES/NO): YES